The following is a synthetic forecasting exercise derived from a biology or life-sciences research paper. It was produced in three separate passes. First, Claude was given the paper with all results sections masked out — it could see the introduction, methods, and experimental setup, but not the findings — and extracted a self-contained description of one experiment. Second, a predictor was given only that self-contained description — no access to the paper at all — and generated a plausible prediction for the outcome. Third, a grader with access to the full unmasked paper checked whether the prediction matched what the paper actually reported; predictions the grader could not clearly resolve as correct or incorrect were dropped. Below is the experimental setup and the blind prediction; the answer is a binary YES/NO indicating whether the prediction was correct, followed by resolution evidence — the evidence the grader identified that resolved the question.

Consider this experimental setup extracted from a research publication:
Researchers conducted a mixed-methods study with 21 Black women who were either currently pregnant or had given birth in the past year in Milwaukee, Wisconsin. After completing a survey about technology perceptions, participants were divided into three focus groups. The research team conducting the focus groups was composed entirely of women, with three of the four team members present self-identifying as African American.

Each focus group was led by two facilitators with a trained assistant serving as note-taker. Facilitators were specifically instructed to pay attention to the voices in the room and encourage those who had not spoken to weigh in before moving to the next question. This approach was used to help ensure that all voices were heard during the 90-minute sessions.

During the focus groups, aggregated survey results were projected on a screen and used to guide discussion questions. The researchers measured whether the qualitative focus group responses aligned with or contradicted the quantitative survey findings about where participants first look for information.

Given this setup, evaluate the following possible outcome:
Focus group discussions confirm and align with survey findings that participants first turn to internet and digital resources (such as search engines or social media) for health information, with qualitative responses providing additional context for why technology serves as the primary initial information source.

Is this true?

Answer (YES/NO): YES